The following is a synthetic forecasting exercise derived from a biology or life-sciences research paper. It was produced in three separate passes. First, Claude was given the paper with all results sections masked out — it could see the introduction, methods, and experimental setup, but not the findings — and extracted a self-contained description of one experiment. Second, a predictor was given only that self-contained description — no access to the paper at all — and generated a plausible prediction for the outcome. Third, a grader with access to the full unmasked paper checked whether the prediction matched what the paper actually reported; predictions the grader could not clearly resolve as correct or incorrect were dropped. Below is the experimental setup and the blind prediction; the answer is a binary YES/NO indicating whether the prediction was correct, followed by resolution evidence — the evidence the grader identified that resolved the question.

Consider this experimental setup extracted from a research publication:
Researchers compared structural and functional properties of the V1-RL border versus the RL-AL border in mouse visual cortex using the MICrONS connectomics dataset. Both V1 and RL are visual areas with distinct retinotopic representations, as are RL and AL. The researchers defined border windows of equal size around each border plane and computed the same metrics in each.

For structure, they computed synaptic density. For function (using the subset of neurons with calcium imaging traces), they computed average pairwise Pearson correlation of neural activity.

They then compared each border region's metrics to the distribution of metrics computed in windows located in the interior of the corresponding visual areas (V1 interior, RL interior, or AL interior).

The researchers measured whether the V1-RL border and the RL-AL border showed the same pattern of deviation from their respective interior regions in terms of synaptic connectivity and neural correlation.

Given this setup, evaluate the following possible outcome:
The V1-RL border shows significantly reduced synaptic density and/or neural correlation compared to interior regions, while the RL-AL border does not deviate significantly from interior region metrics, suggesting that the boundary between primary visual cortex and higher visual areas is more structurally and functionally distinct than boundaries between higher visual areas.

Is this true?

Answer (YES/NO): NO